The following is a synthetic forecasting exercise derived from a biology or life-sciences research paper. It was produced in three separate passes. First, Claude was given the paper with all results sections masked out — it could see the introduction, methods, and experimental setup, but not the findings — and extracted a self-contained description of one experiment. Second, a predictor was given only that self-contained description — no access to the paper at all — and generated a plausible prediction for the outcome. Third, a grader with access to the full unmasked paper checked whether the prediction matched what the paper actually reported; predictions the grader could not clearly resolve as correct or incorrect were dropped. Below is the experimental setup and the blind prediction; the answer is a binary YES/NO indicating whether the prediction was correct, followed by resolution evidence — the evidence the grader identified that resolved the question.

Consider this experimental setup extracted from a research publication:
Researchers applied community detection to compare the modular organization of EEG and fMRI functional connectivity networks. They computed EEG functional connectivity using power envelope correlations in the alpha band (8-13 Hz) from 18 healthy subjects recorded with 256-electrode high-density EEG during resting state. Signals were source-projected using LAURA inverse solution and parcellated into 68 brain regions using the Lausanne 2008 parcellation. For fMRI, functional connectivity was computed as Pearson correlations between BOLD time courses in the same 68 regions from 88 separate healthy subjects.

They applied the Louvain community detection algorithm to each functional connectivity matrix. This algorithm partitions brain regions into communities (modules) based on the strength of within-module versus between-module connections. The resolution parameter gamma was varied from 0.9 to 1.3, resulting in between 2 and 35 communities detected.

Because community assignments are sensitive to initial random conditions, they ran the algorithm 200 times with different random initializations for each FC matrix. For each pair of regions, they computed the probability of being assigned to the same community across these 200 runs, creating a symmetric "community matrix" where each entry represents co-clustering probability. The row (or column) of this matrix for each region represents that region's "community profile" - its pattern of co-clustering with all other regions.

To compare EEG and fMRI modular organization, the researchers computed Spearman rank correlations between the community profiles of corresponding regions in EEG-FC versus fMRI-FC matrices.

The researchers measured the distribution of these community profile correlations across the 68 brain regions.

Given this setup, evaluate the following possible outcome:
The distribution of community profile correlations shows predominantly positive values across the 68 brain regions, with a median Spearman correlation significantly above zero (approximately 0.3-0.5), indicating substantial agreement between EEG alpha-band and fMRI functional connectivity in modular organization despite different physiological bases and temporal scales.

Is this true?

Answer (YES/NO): YES